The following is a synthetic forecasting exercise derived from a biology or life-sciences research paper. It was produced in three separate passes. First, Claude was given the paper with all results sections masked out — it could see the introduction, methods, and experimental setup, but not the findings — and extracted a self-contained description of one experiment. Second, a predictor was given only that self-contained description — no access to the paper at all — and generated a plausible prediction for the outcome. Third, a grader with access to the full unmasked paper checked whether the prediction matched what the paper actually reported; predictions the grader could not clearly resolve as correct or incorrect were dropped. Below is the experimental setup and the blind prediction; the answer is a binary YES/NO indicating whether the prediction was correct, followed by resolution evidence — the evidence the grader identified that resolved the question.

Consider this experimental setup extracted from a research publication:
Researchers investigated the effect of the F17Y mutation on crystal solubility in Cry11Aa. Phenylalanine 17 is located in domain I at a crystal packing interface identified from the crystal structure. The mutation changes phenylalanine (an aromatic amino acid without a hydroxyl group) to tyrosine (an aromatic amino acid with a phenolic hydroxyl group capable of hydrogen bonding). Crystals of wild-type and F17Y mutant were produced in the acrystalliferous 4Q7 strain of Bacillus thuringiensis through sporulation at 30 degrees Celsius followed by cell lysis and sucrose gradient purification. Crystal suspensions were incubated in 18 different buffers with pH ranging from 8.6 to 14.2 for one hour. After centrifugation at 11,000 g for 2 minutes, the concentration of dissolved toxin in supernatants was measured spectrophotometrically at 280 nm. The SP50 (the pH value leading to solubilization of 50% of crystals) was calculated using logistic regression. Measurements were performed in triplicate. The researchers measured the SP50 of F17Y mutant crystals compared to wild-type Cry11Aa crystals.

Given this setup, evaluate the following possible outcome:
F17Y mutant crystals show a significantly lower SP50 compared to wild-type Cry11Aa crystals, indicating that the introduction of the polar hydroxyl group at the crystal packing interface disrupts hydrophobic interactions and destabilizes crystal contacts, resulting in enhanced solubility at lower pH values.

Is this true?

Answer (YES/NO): YES